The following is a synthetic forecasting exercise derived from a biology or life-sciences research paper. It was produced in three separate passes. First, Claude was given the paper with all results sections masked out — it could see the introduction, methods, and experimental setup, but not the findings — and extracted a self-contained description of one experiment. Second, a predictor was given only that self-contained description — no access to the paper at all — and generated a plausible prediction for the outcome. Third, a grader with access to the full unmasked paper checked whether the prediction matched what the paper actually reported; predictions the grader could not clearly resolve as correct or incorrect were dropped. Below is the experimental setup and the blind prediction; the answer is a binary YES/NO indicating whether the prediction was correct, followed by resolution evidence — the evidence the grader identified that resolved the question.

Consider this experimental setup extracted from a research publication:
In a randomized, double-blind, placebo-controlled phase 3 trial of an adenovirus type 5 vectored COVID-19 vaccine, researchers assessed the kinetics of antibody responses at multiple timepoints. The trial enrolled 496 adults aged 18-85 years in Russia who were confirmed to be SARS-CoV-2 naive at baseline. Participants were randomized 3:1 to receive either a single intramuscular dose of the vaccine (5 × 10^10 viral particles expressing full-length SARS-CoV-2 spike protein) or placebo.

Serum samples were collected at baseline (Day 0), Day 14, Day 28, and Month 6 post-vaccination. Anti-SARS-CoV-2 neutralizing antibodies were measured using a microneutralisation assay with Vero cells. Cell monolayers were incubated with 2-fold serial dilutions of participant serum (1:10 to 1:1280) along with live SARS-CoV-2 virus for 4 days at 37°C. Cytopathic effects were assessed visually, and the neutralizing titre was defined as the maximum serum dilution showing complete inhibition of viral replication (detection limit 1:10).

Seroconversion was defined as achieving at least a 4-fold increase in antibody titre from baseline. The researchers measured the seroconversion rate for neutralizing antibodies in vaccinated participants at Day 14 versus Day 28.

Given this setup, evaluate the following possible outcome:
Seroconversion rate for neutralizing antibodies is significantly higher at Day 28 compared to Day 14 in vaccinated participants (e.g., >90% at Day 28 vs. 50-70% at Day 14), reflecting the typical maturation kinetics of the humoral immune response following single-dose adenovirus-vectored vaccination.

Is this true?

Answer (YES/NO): NO